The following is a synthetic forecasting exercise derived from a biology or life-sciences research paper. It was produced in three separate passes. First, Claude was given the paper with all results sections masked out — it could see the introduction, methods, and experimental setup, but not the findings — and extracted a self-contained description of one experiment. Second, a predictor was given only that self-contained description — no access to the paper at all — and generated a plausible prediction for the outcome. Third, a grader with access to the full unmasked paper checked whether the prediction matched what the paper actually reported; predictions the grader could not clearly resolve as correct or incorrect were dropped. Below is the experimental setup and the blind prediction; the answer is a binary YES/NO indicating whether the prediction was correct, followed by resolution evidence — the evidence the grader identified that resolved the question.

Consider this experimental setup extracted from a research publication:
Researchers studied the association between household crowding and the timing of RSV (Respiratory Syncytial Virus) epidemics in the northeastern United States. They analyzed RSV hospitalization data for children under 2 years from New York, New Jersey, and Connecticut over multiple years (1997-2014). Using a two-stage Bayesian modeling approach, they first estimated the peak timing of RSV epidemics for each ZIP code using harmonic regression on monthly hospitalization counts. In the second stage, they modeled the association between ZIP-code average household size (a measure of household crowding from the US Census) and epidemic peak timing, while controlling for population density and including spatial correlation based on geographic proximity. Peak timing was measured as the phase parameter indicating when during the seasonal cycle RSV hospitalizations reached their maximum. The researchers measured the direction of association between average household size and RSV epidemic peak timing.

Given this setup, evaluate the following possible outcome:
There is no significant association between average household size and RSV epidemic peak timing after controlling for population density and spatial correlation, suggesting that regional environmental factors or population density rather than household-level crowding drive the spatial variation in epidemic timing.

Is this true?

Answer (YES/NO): NO